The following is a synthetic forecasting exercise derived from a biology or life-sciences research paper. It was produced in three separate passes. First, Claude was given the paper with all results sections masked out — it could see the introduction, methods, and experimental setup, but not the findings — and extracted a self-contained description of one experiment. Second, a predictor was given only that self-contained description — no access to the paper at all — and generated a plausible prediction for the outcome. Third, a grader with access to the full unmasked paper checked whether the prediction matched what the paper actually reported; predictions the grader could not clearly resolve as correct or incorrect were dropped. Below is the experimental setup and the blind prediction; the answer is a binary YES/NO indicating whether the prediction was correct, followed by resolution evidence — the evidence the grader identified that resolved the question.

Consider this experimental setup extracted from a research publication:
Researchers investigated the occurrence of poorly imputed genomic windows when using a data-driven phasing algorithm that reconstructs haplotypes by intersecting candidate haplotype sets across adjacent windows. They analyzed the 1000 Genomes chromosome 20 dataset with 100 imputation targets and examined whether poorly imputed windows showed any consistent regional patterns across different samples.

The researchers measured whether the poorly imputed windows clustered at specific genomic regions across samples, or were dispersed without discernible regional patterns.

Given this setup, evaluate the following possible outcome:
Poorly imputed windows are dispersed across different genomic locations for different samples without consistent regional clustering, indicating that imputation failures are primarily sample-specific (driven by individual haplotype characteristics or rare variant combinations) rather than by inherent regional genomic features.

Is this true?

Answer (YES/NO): YES